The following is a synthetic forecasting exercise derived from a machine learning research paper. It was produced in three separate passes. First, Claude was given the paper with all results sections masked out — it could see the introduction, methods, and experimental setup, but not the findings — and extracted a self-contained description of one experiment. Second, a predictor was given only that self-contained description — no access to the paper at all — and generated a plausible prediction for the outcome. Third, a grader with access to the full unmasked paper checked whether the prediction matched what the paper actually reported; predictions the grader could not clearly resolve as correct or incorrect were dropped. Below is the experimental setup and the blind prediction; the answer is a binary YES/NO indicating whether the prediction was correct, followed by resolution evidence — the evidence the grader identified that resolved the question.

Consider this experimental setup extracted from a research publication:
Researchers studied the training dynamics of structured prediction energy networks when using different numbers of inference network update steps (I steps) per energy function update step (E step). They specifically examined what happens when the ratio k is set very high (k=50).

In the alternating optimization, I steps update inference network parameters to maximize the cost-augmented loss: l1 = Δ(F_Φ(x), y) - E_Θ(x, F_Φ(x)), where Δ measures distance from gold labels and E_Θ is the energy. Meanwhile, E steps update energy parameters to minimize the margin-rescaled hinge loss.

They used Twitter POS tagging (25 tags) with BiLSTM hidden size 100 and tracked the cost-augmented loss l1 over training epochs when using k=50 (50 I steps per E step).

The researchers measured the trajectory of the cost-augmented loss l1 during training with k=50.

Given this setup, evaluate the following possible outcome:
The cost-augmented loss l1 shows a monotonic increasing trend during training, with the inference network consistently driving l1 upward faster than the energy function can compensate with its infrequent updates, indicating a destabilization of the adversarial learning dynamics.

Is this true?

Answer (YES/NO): NO